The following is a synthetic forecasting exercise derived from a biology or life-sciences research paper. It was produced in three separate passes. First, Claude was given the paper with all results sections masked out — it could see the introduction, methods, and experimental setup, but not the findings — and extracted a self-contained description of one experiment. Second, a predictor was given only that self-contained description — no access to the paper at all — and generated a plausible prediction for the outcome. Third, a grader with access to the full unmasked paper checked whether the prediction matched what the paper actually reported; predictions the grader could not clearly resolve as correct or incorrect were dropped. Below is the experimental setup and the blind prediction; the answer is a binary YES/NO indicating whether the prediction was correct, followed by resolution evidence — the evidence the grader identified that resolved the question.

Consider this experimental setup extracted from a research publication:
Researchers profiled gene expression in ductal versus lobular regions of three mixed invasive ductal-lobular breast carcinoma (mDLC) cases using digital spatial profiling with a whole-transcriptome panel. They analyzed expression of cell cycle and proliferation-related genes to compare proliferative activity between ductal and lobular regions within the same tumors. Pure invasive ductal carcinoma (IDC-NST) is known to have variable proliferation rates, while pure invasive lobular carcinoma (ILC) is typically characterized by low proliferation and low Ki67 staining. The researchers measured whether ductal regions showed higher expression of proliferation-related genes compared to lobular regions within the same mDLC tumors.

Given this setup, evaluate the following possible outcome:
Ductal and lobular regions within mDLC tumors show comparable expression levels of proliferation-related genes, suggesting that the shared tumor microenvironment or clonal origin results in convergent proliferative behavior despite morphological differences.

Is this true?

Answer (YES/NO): NO